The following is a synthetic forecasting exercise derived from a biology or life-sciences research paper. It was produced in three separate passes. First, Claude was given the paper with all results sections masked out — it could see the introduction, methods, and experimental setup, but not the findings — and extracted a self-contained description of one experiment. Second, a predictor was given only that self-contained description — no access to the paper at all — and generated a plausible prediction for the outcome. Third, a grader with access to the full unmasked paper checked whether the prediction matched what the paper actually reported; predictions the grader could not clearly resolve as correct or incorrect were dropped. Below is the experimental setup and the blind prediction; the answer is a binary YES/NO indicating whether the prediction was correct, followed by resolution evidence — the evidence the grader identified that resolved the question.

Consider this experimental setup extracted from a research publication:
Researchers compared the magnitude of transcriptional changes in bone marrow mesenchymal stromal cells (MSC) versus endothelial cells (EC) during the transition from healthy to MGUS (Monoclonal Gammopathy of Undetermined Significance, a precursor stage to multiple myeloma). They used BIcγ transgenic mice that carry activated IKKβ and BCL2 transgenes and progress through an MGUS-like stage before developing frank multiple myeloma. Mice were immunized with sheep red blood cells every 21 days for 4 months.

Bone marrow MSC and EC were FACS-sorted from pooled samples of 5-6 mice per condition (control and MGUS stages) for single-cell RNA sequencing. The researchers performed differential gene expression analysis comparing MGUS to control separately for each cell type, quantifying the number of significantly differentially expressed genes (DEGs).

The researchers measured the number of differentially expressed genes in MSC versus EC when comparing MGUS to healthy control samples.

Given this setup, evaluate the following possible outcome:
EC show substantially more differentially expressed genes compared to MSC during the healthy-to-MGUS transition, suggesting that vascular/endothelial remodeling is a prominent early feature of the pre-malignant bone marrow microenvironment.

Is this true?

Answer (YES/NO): NO